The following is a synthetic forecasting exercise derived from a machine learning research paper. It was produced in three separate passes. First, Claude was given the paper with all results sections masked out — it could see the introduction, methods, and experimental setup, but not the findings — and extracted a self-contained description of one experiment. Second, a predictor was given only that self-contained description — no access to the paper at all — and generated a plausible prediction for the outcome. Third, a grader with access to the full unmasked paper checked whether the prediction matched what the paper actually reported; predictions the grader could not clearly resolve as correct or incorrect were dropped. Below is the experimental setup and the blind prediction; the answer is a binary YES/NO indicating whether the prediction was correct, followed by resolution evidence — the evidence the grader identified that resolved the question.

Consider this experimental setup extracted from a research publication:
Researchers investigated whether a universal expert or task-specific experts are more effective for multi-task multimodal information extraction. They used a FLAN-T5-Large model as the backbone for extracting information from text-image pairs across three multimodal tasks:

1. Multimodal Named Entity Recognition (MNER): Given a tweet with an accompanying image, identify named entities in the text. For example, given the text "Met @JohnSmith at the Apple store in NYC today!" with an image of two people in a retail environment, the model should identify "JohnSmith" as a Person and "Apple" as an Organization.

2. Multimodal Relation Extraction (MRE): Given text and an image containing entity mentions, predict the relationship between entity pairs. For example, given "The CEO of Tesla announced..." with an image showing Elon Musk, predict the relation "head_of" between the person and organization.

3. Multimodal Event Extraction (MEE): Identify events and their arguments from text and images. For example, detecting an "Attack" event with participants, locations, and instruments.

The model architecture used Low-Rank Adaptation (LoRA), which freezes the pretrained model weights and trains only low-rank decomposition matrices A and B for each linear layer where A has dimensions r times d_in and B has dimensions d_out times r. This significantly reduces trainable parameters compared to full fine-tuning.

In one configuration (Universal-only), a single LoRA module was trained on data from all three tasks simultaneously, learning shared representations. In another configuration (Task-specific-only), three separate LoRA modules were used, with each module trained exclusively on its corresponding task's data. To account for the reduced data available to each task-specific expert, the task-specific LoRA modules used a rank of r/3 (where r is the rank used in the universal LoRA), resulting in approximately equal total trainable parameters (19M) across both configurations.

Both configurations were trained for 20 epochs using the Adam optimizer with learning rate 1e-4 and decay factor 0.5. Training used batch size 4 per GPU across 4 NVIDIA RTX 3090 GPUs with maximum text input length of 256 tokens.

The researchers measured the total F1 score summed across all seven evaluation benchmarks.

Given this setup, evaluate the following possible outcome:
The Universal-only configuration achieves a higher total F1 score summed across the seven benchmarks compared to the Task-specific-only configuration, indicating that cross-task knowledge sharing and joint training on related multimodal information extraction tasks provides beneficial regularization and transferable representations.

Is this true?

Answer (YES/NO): NO